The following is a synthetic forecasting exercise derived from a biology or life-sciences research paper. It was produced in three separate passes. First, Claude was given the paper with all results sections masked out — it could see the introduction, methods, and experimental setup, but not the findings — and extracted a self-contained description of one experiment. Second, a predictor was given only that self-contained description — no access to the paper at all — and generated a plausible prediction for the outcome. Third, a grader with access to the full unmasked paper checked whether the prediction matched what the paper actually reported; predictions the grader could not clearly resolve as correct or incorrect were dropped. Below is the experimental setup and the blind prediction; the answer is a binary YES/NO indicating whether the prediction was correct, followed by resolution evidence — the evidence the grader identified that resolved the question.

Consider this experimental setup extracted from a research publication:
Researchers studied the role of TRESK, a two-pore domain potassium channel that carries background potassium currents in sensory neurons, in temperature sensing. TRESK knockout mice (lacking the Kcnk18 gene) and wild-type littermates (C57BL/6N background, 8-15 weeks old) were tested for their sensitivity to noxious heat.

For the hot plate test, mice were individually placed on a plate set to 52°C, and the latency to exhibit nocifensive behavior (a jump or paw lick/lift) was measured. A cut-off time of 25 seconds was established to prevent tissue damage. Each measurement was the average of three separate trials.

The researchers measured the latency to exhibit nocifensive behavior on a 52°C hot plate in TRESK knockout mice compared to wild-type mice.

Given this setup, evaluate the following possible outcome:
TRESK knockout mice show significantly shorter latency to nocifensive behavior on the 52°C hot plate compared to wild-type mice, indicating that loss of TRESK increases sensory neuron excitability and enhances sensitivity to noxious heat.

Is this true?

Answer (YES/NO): NO